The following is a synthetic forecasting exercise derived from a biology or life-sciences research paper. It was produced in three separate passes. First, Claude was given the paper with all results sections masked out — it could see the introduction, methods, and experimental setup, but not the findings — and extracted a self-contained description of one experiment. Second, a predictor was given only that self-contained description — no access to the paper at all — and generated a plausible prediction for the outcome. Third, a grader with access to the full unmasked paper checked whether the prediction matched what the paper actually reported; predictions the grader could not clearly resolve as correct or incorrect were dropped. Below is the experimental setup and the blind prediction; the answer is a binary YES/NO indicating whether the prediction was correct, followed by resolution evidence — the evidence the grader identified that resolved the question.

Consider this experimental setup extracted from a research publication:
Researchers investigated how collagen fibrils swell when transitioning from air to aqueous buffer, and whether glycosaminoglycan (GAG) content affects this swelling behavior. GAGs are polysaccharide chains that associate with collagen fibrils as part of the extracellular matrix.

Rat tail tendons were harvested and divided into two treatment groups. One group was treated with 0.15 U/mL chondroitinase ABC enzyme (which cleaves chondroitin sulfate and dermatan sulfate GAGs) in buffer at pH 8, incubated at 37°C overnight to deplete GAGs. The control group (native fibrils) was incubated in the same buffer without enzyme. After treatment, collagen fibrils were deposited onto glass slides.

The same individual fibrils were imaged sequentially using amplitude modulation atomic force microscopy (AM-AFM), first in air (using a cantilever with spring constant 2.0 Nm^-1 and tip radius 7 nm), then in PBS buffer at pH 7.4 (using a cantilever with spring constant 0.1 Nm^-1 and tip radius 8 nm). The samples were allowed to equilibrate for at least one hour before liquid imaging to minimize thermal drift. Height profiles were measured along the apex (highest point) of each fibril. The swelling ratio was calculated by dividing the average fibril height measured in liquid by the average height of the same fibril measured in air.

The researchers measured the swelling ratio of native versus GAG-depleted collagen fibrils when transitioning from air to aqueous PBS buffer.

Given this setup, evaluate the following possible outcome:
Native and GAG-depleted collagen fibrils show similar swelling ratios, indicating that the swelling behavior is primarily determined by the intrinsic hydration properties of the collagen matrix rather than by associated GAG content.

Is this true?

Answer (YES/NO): YES